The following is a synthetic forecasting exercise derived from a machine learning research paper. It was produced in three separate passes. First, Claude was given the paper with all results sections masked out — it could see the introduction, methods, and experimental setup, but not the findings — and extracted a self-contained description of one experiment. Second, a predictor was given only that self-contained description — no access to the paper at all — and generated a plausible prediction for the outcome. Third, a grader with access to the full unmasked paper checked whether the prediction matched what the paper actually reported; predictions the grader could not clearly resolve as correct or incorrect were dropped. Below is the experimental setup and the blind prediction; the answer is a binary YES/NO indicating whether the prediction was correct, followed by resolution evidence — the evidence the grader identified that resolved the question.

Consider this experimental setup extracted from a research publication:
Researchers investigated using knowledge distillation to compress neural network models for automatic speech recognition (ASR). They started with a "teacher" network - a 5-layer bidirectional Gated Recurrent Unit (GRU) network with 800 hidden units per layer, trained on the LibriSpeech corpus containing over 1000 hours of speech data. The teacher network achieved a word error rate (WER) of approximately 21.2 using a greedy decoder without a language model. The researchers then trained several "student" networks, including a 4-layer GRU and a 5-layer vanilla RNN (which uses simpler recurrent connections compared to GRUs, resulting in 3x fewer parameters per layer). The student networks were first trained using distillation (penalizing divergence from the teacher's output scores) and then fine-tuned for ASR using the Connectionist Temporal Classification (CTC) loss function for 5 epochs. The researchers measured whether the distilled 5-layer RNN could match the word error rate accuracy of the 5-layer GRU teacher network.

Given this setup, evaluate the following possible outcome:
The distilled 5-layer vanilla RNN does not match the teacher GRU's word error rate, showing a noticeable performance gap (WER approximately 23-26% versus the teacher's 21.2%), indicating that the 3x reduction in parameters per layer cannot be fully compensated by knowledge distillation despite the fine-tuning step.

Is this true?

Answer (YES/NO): NO